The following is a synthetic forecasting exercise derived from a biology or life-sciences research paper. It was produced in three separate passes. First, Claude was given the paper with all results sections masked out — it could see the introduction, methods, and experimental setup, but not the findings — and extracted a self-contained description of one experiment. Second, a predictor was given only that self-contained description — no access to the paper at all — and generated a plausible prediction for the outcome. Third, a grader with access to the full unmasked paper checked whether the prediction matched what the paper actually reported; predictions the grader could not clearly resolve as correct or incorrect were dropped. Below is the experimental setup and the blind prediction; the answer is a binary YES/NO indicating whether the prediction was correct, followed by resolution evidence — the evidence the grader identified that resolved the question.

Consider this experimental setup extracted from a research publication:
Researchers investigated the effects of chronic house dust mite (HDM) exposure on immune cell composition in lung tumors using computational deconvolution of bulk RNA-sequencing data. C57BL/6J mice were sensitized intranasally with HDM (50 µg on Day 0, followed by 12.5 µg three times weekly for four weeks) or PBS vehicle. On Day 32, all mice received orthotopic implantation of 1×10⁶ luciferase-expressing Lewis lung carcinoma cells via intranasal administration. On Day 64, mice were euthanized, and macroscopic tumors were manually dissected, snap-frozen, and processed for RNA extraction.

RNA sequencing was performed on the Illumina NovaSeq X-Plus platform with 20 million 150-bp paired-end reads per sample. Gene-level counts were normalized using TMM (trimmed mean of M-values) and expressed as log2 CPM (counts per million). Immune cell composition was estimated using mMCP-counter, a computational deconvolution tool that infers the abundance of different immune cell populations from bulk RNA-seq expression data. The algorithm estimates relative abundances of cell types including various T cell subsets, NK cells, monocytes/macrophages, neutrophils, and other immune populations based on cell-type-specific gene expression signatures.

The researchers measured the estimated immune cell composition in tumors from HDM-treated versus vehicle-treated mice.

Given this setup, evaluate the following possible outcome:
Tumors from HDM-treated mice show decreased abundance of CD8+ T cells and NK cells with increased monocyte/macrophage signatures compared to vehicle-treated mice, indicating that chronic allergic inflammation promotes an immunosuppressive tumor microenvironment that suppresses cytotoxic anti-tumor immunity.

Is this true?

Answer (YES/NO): NO